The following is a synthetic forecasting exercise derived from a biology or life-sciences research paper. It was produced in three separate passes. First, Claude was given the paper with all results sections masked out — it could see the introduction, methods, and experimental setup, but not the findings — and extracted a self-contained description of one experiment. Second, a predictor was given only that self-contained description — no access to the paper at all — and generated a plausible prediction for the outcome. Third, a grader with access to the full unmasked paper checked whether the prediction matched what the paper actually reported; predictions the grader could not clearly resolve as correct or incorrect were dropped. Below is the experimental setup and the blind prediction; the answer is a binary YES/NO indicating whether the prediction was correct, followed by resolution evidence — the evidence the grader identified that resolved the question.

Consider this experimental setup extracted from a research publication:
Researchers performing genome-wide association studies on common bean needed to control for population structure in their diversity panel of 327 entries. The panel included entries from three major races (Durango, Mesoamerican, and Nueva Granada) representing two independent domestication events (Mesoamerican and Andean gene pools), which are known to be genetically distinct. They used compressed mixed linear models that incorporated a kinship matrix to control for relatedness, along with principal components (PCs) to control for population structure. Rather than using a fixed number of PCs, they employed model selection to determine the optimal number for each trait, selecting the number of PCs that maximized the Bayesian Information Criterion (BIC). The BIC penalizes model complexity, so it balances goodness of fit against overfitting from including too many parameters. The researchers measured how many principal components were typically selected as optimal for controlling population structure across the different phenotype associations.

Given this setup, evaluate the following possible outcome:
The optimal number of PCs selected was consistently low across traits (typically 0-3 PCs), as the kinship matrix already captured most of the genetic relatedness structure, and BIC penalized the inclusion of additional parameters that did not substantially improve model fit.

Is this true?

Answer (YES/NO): NO